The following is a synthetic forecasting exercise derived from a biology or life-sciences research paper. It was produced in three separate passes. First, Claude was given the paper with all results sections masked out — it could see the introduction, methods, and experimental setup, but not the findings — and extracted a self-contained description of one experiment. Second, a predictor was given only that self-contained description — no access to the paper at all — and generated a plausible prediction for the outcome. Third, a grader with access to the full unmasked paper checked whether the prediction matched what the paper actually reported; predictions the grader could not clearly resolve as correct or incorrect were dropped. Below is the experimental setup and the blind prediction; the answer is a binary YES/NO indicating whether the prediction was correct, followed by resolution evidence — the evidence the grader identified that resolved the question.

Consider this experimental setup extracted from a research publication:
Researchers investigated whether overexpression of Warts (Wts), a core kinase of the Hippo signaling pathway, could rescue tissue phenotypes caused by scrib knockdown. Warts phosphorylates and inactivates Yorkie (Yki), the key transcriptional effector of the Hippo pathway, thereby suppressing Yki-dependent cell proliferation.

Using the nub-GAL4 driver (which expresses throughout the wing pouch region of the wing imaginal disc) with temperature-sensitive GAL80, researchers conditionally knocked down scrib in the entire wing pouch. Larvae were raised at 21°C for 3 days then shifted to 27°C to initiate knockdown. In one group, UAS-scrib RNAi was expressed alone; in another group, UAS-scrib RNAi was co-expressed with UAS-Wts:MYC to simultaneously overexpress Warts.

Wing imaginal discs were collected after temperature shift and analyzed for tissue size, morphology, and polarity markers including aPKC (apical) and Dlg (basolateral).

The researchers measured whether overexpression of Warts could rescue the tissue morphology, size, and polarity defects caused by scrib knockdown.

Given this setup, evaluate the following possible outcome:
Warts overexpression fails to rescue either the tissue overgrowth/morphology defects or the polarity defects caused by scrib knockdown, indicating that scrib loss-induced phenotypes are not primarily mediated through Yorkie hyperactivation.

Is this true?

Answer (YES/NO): NO